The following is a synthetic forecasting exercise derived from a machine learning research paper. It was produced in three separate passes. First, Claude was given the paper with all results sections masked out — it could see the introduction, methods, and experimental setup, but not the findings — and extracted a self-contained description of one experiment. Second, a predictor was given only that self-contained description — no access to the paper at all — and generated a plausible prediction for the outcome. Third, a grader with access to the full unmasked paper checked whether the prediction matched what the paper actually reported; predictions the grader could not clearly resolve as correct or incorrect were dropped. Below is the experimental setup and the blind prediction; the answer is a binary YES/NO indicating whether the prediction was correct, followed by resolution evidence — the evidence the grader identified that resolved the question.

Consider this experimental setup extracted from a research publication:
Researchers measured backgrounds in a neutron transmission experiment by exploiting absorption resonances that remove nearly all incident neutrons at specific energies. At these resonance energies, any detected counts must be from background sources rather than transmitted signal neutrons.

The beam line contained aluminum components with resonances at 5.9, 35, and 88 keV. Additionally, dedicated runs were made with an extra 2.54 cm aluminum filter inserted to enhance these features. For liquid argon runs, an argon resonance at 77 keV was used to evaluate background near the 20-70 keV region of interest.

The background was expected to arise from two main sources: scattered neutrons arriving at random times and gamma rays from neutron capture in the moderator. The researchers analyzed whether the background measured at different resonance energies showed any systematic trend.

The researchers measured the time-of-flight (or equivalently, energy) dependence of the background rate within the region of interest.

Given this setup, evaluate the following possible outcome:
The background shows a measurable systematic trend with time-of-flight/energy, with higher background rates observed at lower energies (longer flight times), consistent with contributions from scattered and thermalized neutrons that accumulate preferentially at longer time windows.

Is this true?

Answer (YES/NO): NO